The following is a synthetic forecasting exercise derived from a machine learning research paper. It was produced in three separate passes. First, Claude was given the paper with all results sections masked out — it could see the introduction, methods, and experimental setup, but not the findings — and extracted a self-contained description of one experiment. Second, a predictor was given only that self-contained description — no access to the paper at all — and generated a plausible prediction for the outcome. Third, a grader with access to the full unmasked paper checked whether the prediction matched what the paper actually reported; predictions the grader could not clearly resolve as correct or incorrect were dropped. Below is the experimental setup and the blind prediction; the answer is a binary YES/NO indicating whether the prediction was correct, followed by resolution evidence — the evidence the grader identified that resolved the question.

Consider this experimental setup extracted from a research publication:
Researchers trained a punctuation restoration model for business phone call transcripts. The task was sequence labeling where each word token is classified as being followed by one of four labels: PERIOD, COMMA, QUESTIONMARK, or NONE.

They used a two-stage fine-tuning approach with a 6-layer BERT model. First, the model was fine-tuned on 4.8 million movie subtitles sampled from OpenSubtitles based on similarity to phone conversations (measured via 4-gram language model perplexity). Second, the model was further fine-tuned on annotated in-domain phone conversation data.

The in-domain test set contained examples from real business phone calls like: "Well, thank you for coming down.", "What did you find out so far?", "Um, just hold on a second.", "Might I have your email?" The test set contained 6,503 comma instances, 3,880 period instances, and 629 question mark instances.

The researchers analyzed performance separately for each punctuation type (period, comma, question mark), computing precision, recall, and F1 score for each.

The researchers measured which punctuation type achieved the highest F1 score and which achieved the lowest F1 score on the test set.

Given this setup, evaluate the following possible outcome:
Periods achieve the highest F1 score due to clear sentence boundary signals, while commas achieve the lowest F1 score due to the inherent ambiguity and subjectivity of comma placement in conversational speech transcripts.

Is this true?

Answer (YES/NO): YES